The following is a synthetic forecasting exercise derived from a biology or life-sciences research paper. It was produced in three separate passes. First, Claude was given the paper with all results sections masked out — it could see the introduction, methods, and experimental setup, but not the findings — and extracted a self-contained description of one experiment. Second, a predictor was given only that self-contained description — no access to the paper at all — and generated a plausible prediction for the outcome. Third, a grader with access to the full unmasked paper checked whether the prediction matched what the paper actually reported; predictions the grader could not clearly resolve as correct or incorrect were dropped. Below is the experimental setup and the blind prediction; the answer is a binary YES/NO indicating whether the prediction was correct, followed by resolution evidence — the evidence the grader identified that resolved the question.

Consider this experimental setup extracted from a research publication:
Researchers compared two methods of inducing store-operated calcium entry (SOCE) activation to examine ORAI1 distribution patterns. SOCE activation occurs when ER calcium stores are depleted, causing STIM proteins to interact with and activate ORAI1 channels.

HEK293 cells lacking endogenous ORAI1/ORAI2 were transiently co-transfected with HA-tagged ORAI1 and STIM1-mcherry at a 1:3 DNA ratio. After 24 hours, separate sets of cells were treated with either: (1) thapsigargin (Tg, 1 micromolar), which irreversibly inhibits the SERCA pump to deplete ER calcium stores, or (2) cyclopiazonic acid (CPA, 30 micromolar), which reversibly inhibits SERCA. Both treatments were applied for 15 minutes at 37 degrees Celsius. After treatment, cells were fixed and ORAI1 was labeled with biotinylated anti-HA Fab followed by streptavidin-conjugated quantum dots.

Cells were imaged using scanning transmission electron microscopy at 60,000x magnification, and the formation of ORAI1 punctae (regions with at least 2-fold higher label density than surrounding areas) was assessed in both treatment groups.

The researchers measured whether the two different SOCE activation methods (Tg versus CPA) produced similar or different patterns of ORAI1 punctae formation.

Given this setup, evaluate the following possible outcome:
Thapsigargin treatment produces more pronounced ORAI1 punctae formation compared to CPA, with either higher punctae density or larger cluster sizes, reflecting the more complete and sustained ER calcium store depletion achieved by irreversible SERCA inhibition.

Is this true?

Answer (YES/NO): YES